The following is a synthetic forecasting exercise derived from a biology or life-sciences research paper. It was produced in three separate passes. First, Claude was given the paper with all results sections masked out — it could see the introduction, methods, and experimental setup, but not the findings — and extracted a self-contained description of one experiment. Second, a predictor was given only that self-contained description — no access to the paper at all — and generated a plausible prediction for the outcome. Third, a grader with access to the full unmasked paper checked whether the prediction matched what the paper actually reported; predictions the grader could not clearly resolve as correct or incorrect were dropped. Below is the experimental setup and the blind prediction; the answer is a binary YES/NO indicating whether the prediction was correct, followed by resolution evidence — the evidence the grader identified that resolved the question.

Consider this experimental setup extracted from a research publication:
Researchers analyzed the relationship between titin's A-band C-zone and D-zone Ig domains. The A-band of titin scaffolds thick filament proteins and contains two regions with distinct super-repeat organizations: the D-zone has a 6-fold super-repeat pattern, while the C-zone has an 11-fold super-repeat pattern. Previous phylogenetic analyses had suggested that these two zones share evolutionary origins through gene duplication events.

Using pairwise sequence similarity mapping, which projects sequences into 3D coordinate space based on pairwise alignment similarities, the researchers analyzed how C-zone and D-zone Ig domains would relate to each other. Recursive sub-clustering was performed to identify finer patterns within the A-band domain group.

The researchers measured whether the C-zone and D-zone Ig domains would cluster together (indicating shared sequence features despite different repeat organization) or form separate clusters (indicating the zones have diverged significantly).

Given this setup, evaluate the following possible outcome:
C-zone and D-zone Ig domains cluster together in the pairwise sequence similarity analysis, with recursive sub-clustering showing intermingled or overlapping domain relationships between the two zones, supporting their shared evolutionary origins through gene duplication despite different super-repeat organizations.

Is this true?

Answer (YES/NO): NO